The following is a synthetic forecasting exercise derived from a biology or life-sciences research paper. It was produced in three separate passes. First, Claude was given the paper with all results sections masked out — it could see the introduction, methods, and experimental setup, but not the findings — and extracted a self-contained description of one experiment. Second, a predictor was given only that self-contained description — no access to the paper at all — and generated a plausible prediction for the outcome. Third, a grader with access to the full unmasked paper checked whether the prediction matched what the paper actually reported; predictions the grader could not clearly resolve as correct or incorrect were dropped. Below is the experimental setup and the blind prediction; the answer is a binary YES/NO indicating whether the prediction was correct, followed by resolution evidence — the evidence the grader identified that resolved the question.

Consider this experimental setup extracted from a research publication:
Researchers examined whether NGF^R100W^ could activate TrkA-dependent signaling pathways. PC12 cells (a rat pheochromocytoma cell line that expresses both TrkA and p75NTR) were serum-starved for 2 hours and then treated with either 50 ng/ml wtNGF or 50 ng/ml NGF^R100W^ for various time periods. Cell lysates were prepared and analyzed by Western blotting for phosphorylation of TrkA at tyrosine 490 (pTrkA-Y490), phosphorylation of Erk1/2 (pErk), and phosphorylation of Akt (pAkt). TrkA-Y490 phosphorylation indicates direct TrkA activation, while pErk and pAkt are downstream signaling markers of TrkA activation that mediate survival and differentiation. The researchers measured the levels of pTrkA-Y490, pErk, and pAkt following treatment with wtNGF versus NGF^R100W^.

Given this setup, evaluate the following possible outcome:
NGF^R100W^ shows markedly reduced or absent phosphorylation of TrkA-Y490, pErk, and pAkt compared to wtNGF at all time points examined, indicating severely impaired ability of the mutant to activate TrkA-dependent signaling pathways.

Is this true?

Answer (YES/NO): NO